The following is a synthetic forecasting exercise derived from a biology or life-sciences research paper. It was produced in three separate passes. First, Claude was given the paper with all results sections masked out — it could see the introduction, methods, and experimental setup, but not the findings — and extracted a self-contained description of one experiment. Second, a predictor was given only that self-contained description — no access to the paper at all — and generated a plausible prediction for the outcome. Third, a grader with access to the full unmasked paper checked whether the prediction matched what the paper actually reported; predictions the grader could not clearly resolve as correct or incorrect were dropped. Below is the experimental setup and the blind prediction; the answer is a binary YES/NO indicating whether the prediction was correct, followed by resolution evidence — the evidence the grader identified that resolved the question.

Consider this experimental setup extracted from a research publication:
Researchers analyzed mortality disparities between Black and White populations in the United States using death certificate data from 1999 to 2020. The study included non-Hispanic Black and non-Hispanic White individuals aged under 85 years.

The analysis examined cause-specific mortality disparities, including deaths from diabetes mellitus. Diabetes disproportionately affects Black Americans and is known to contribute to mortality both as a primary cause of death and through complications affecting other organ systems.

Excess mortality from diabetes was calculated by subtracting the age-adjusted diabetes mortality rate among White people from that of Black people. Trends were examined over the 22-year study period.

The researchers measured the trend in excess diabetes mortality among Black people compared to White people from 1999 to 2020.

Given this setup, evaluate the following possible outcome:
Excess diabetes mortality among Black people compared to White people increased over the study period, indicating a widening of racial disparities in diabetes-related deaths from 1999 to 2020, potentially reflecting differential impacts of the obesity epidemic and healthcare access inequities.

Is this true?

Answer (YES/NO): NO